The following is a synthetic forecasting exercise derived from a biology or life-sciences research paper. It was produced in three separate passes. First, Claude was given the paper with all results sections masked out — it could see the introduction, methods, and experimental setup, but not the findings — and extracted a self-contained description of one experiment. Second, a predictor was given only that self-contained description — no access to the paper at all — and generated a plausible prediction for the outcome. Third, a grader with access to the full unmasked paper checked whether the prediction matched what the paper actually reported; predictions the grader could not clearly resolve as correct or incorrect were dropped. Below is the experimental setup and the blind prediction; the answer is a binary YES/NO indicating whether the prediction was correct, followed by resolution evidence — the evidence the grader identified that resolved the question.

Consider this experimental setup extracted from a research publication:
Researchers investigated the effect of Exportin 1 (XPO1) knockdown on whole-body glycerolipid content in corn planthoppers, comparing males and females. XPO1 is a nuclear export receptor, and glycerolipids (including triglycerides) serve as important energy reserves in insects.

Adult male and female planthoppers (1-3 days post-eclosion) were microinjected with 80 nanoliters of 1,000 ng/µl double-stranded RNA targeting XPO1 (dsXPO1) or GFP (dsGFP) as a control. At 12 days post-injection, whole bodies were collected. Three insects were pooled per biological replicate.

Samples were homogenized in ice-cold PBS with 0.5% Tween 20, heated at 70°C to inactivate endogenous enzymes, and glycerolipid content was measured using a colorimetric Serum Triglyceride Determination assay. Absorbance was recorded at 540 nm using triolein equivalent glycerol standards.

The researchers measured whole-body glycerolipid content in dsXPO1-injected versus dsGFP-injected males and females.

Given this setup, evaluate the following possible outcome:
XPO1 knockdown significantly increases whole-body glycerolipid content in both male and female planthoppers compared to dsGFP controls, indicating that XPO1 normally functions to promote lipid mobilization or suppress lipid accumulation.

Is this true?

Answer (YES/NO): NO